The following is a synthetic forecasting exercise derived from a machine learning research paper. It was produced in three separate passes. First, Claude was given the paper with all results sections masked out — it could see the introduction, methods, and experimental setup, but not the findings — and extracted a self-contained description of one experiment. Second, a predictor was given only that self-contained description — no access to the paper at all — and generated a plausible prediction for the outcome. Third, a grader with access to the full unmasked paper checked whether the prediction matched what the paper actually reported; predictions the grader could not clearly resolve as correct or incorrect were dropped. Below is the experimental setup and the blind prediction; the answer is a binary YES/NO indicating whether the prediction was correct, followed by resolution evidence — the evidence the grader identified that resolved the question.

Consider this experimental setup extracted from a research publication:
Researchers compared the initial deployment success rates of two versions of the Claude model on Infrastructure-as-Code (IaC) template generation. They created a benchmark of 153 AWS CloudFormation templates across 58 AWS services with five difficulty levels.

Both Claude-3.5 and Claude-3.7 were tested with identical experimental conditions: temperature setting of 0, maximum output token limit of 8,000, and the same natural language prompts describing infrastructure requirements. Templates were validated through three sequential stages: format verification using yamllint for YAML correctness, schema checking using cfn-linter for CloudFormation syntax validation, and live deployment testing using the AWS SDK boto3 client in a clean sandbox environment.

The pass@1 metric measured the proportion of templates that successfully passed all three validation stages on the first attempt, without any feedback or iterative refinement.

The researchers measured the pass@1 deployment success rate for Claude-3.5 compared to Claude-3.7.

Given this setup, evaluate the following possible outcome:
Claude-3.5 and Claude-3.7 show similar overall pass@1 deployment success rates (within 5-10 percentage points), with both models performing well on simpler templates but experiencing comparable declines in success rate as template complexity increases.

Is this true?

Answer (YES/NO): NO